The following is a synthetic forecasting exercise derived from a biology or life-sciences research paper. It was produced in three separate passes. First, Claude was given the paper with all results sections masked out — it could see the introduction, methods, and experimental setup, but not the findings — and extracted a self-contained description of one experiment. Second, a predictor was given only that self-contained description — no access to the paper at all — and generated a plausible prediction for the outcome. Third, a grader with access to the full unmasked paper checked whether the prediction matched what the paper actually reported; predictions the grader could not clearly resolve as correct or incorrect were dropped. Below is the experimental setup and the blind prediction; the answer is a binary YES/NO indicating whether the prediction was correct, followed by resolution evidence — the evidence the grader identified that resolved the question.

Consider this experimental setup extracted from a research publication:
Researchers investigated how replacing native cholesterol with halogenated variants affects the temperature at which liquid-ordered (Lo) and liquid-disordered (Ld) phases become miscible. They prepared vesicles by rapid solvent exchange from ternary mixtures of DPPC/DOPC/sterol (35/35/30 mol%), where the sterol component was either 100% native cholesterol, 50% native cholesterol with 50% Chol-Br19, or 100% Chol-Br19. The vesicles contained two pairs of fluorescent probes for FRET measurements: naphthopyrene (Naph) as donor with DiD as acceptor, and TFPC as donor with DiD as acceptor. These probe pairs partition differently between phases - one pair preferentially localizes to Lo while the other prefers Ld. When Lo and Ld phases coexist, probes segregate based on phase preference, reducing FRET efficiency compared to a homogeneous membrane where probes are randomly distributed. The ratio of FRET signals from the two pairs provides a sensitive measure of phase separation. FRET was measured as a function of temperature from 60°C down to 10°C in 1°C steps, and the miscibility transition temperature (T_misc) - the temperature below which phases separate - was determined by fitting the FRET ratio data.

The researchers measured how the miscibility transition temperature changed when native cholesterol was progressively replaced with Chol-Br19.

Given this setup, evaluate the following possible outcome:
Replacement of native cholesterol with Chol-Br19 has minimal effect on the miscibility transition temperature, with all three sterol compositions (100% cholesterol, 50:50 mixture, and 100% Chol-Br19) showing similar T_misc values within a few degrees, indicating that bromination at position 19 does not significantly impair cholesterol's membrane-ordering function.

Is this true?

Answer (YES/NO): NO